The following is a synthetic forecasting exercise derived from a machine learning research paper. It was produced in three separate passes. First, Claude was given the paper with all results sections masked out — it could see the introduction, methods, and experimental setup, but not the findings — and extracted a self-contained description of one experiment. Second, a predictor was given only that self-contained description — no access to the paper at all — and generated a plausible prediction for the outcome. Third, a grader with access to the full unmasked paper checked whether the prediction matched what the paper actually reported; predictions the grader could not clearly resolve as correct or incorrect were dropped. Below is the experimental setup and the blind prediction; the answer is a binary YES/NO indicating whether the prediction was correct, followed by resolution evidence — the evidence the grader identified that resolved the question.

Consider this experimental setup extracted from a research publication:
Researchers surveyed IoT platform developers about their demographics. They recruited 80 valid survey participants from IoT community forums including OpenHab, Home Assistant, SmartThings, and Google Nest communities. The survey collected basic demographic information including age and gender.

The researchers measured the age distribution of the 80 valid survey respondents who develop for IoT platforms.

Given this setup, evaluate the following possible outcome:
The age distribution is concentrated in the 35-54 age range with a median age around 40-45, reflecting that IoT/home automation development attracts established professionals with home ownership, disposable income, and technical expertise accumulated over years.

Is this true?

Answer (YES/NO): NO